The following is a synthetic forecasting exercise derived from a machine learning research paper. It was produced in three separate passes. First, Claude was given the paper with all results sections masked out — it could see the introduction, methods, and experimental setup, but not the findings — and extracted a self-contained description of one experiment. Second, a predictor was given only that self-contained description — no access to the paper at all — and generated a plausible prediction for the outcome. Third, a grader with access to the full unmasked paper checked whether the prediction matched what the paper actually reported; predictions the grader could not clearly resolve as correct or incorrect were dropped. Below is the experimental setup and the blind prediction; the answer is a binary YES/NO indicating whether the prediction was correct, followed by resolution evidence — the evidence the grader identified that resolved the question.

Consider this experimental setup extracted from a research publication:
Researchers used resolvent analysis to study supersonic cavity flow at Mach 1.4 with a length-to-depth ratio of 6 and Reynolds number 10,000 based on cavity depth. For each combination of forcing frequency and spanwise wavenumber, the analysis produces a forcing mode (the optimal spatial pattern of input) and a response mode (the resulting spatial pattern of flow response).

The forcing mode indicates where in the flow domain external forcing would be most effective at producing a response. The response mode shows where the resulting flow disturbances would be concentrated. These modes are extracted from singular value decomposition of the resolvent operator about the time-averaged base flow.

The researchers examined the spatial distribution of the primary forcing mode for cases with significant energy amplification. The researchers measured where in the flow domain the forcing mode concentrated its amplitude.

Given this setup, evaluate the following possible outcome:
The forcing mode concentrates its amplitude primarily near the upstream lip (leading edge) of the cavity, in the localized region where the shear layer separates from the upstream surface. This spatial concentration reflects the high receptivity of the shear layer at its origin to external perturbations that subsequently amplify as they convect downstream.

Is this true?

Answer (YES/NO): YES